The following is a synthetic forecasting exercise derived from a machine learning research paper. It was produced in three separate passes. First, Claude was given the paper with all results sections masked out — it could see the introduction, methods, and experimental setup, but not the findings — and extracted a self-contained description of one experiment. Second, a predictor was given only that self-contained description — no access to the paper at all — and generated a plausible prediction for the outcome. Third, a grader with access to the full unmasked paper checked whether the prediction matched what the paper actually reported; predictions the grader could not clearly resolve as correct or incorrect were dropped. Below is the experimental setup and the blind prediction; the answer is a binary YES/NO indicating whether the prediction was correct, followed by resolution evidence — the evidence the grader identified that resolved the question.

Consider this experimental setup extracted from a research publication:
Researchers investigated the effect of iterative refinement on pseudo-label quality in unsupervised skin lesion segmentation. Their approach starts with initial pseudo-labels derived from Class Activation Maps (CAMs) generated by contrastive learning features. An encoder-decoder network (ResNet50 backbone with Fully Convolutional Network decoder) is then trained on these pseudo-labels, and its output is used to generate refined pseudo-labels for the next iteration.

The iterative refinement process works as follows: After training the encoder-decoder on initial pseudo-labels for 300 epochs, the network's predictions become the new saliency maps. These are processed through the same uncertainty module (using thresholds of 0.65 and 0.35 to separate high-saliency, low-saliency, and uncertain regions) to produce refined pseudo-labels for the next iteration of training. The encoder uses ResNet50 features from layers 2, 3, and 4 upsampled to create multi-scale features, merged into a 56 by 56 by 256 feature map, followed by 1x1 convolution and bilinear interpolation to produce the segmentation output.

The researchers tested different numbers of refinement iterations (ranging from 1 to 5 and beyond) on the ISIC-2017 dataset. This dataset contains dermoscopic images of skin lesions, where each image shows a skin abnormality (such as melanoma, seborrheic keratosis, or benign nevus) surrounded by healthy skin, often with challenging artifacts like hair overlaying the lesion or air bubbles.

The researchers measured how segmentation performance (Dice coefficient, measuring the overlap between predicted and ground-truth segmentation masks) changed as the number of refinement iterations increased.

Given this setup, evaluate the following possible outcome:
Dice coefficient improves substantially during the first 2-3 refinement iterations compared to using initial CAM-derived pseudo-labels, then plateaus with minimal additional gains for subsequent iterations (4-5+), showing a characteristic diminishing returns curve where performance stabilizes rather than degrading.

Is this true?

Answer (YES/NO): NO